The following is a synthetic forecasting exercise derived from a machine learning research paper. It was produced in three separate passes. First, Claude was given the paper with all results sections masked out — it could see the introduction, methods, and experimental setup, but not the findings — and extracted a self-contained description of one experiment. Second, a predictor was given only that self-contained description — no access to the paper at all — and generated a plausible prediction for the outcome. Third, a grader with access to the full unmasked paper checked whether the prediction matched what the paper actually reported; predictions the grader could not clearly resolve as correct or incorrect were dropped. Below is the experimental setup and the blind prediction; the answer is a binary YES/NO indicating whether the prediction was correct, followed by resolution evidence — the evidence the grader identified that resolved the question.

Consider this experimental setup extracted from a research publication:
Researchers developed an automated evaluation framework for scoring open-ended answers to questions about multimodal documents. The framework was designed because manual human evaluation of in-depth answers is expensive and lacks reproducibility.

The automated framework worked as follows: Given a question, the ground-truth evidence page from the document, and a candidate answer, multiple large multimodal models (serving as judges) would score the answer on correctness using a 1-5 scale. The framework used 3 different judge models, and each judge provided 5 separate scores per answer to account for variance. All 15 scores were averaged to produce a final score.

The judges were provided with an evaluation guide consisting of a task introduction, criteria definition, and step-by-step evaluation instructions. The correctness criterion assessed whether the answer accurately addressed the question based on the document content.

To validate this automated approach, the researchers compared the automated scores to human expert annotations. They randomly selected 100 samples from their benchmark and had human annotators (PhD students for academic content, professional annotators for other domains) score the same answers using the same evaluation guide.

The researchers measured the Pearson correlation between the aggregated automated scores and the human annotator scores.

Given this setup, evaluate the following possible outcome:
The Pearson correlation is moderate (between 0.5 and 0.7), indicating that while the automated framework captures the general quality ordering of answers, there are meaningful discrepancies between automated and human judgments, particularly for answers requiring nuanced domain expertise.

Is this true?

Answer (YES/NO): NO